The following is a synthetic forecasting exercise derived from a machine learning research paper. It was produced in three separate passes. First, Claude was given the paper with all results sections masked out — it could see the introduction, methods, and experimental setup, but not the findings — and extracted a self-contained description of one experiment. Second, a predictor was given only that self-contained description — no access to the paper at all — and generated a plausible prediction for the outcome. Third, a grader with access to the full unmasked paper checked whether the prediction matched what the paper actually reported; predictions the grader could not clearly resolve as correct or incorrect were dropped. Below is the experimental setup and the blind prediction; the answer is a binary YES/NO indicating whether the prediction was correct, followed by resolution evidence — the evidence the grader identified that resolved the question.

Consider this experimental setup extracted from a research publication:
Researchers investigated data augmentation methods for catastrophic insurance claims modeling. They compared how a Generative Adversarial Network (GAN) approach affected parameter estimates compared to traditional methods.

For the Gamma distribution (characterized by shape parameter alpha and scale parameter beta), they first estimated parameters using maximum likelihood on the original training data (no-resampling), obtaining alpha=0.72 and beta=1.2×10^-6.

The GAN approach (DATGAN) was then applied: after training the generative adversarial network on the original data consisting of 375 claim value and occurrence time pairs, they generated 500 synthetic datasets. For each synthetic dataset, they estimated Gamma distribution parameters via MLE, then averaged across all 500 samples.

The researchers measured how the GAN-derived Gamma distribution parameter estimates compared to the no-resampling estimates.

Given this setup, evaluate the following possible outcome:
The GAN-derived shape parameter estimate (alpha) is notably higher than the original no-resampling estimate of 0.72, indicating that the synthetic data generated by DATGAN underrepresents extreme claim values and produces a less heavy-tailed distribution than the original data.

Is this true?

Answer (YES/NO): YES